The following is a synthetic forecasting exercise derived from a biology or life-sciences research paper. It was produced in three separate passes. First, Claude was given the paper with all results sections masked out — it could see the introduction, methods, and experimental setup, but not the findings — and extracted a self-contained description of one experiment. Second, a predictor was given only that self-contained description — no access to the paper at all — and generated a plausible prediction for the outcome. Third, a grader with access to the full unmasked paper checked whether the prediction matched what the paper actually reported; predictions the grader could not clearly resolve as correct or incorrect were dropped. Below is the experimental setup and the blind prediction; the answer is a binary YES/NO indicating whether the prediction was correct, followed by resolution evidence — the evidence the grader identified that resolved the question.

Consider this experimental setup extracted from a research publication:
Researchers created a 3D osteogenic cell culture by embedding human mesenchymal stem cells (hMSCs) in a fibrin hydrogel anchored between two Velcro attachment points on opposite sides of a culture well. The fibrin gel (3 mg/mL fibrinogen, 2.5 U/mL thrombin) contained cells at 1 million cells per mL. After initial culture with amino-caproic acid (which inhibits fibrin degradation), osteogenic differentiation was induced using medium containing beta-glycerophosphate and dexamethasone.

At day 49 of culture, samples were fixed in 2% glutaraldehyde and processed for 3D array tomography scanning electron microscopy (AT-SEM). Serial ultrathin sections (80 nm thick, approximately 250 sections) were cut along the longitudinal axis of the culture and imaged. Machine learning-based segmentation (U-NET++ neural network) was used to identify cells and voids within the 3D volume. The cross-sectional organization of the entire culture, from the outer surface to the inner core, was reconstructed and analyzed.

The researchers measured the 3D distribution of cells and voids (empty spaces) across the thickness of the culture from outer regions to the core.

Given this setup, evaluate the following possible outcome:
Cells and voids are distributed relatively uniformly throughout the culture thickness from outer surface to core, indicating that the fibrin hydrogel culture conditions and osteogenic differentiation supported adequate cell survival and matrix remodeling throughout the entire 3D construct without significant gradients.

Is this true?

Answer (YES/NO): NO